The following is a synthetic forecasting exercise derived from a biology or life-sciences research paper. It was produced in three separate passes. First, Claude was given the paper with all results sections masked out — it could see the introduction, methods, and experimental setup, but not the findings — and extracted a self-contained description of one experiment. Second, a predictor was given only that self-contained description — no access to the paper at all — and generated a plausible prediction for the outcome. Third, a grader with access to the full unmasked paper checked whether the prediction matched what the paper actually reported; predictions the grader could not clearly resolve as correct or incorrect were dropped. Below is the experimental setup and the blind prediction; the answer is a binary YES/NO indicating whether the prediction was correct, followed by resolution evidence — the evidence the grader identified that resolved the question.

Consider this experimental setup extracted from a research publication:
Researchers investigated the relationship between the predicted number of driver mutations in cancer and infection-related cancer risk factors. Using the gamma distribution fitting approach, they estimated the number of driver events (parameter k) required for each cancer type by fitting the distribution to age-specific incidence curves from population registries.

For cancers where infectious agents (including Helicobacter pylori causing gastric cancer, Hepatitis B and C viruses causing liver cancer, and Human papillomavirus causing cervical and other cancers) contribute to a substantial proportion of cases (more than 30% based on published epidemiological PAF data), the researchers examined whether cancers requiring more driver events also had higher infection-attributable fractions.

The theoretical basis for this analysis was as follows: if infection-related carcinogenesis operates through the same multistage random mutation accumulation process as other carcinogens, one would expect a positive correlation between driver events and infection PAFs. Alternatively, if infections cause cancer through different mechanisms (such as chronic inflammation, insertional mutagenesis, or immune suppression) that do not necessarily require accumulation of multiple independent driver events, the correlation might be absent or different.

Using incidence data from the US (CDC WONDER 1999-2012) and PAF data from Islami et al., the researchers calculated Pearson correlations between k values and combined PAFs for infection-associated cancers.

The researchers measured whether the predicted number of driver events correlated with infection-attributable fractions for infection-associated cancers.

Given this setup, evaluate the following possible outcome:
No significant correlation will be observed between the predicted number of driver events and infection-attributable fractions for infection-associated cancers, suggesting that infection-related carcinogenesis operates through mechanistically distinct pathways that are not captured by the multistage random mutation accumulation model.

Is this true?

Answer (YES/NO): YES